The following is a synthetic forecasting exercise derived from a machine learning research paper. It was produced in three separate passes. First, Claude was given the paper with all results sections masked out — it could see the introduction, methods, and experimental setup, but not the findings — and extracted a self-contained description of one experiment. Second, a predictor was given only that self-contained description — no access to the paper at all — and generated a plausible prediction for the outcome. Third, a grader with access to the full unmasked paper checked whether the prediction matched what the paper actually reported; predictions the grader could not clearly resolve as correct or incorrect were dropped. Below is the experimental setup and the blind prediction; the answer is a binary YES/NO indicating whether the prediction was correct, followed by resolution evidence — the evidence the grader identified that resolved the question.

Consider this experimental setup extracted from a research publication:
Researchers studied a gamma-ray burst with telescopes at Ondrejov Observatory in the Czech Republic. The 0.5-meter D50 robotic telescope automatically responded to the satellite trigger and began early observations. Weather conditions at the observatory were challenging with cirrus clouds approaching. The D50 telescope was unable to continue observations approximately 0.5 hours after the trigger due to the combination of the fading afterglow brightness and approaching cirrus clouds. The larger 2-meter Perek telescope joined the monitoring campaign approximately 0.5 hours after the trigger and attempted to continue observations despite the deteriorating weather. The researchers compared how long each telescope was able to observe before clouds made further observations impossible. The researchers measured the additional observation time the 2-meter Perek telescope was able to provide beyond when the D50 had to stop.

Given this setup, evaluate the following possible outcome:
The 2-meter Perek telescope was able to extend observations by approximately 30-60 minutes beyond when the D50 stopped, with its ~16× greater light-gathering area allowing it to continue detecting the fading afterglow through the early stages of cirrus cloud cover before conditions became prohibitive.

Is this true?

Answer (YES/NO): YES